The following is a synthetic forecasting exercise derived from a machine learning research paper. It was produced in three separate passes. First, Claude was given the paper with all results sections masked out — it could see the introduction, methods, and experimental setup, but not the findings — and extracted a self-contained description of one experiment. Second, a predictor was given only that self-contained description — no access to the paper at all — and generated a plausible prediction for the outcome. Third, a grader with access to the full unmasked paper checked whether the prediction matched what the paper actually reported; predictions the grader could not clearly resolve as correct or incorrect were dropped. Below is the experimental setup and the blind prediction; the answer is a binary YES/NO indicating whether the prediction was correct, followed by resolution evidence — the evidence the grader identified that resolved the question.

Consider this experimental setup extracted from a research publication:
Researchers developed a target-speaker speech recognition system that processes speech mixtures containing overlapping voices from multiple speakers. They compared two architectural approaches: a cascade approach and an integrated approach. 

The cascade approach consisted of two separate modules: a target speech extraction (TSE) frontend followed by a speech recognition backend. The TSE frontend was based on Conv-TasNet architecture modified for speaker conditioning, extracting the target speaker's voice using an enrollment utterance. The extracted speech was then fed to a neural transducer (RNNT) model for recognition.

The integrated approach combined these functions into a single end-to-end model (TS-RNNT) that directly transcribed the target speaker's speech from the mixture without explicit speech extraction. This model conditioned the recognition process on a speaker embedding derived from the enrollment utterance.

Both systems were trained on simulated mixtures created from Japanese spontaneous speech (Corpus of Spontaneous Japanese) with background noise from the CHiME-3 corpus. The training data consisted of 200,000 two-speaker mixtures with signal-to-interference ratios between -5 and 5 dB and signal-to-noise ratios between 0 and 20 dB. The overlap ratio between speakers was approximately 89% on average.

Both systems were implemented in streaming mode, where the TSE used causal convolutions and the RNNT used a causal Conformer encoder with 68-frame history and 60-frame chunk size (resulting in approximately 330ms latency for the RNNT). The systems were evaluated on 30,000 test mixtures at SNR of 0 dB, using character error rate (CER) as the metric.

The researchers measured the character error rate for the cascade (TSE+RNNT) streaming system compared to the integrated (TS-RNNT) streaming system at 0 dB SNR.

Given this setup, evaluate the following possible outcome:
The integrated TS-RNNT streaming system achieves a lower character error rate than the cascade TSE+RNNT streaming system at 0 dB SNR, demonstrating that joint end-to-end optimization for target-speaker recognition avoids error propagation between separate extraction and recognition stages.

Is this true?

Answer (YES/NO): YES